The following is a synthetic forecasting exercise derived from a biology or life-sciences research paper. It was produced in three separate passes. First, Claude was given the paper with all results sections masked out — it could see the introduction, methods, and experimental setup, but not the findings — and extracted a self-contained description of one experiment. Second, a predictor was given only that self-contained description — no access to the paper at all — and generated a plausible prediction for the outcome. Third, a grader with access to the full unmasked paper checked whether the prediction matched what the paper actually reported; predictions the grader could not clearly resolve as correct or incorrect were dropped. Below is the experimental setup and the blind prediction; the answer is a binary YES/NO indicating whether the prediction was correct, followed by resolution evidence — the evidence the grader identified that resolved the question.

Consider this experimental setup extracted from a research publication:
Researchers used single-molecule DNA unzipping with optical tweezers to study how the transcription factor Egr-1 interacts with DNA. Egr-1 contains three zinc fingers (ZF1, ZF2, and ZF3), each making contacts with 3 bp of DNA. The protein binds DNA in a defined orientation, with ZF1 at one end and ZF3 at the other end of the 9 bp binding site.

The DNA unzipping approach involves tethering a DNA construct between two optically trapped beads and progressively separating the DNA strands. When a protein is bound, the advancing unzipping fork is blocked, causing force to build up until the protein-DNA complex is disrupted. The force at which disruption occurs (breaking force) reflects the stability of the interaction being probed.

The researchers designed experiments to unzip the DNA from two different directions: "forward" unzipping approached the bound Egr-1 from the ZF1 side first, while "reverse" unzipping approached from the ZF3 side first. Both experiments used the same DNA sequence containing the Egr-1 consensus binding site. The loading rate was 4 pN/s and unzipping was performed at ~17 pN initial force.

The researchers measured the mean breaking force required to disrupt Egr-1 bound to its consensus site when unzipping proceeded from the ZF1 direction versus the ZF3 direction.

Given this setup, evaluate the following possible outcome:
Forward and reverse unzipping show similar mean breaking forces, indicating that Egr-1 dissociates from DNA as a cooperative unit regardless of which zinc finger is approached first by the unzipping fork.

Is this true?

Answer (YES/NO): NO